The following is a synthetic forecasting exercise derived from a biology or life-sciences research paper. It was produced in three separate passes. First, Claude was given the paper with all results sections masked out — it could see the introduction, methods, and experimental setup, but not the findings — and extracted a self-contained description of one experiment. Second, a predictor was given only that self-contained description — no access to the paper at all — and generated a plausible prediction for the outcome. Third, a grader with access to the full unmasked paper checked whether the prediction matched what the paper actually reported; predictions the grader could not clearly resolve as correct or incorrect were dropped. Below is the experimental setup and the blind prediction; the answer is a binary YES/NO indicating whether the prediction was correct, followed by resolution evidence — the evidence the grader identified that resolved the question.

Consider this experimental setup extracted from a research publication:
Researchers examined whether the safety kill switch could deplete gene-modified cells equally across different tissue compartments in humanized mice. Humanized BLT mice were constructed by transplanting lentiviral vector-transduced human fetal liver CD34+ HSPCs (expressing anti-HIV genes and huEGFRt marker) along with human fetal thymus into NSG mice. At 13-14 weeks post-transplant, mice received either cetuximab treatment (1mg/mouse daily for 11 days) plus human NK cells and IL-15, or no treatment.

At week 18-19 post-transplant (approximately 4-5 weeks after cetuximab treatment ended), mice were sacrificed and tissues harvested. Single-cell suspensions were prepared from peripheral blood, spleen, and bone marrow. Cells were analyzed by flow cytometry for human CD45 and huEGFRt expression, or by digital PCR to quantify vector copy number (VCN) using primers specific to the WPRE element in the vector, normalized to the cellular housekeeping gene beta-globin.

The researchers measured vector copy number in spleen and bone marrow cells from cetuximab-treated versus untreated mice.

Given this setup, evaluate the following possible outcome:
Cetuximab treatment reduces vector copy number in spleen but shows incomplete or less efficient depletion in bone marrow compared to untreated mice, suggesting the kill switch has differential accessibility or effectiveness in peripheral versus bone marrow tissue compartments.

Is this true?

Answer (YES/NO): YES